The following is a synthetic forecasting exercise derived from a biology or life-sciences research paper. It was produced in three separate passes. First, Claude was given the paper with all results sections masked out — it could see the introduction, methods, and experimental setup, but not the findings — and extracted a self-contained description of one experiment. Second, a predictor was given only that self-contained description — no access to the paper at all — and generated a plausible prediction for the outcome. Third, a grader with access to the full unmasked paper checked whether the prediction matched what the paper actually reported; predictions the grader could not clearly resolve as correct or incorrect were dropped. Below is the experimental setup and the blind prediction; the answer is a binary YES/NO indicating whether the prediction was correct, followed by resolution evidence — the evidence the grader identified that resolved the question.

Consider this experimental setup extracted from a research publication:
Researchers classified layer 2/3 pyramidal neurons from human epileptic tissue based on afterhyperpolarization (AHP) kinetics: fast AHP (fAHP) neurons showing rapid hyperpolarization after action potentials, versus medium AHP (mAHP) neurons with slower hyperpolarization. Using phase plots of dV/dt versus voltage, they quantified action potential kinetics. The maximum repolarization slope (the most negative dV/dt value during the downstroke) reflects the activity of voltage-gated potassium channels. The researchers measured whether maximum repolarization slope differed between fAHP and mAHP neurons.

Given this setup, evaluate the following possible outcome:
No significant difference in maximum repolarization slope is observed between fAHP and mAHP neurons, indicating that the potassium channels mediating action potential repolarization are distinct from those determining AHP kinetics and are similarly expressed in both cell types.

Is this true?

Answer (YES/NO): NO